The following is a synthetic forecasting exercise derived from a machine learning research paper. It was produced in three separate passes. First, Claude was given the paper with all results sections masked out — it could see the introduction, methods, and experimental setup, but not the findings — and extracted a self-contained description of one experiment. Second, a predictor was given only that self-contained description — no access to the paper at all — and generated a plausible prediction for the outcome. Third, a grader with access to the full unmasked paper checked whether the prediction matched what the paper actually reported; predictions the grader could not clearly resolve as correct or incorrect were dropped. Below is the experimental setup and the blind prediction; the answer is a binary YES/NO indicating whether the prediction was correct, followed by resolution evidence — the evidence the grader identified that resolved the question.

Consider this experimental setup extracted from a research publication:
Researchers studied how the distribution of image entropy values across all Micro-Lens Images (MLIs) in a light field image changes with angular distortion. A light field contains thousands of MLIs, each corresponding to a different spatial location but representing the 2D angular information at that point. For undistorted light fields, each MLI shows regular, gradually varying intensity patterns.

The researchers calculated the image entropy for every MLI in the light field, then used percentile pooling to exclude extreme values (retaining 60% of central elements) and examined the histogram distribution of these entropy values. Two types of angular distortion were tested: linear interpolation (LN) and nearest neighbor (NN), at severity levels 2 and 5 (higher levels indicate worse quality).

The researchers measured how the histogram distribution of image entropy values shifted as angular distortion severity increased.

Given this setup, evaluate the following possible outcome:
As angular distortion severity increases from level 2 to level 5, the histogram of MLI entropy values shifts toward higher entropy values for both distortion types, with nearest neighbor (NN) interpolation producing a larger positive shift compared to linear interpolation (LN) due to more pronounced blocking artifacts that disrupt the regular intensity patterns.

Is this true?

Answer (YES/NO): NO